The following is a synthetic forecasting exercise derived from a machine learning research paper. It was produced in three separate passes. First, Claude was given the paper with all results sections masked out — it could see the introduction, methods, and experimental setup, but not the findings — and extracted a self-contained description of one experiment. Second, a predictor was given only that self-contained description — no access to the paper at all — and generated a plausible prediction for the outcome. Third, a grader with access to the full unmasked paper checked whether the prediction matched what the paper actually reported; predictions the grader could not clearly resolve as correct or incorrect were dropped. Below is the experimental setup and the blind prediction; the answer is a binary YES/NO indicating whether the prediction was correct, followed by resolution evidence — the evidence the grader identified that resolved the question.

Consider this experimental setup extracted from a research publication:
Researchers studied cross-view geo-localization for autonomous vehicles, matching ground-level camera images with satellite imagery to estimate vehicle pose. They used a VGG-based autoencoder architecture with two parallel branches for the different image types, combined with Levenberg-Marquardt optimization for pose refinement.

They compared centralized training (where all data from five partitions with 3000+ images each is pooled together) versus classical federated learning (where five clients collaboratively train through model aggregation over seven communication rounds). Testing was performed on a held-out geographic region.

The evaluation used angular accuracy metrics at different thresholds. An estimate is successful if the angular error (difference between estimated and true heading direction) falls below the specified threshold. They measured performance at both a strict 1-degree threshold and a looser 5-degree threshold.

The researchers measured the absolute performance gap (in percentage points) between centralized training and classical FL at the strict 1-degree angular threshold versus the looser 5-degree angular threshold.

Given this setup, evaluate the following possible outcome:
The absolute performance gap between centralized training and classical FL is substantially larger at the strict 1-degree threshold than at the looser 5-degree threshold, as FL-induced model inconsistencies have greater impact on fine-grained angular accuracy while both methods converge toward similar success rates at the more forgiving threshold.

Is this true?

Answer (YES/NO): NO